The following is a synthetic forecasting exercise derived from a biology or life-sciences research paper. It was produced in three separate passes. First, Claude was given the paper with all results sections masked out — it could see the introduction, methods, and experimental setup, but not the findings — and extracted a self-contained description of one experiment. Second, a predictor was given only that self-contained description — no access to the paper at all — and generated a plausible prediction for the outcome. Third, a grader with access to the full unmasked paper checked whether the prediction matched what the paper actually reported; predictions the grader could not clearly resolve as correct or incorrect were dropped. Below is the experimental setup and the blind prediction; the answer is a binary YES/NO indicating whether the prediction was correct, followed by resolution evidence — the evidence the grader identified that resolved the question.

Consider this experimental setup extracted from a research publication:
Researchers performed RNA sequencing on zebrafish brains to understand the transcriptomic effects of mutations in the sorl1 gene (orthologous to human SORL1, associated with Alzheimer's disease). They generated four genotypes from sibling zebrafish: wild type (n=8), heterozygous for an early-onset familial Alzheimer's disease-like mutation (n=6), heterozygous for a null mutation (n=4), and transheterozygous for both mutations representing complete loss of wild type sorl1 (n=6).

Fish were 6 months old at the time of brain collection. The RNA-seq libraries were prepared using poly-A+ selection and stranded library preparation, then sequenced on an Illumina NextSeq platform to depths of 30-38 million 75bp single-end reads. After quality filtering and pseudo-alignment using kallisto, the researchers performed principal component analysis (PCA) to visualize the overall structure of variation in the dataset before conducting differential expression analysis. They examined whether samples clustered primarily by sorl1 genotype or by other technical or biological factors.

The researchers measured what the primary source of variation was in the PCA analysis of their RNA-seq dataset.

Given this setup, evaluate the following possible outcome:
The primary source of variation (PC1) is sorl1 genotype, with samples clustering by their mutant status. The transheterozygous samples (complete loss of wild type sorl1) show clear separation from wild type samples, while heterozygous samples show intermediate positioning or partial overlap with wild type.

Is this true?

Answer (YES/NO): NO